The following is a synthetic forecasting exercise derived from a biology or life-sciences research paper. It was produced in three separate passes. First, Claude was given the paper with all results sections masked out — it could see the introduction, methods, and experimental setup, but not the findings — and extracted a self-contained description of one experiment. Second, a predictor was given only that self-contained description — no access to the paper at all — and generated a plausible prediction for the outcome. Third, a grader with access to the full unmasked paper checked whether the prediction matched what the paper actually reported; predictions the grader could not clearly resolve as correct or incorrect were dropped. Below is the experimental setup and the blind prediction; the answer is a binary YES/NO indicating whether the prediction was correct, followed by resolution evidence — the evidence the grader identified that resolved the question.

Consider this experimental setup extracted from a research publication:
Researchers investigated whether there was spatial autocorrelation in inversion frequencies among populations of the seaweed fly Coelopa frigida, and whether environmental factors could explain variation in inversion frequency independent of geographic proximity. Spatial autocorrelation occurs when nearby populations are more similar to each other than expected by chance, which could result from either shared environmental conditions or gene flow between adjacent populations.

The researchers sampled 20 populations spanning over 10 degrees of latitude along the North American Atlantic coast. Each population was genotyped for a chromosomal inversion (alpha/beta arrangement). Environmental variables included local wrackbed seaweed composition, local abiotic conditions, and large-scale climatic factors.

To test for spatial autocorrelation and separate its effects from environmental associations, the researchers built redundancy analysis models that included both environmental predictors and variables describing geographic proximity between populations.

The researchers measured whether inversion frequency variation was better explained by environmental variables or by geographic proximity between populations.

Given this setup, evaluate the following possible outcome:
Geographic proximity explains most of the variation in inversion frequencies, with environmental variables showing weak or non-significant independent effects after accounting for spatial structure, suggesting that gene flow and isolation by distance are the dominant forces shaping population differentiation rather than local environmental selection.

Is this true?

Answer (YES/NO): NO